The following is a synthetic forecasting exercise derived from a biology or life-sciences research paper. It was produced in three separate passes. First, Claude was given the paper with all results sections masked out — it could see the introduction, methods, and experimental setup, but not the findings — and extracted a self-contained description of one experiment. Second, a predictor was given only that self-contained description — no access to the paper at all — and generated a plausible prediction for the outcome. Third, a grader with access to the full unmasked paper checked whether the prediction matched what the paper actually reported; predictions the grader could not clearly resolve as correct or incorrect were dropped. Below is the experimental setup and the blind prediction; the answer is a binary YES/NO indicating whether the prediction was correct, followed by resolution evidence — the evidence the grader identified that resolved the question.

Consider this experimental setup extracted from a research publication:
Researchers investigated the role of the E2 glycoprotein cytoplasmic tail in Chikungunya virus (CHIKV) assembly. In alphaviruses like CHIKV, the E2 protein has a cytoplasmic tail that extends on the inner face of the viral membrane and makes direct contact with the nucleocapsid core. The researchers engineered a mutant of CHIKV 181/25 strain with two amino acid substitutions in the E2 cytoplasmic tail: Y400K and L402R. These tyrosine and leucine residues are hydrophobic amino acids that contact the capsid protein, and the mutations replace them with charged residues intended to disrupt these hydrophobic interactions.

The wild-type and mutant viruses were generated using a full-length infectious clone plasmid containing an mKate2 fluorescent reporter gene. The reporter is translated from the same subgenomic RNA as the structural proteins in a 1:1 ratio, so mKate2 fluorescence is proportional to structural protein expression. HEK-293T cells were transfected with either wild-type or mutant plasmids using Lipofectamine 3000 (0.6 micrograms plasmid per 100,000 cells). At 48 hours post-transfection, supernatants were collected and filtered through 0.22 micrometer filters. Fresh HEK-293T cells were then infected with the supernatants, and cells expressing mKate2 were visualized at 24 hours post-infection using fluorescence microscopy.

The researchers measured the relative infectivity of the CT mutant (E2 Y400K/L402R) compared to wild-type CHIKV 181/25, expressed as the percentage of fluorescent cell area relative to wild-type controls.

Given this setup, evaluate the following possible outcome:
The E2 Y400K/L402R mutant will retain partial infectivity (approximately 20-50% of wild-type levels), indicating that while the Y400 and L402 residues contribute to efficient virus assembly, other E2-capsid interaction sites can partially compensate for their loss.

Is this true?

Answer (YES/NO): NO